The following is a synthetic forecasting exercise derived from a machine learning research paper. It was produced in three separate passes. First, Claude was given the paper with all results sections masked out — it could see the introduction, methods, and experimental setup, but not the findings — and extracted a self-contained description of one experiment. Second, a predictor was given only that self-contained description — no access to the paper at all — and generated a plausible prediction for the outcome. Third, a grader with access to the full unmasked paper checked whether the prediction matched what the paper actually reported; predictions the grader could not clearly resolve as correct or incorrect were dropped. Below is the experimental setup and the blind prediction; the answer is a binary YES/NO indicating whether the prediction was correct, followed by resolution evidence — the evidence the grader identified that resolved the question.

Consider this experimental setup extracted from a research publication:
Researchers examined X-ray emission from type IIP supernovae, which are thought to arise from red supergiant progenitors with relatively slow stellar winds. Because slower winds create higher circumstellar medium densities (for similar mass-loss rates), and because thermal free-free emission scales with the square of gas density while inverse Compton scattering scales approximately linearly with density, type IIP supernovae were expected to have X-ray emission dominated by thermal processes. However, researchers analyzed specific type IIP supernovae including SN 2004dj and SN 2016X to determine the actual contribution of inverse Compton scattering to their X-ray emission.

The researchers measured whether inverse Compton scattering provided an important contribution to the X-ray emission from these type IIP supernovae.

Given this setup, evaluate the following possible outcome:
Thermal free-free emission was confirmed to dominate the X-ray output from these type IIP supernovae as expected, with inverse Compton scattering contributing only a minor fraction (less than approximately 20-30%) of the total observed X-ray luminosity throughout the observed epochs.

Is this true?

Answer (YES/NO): NO